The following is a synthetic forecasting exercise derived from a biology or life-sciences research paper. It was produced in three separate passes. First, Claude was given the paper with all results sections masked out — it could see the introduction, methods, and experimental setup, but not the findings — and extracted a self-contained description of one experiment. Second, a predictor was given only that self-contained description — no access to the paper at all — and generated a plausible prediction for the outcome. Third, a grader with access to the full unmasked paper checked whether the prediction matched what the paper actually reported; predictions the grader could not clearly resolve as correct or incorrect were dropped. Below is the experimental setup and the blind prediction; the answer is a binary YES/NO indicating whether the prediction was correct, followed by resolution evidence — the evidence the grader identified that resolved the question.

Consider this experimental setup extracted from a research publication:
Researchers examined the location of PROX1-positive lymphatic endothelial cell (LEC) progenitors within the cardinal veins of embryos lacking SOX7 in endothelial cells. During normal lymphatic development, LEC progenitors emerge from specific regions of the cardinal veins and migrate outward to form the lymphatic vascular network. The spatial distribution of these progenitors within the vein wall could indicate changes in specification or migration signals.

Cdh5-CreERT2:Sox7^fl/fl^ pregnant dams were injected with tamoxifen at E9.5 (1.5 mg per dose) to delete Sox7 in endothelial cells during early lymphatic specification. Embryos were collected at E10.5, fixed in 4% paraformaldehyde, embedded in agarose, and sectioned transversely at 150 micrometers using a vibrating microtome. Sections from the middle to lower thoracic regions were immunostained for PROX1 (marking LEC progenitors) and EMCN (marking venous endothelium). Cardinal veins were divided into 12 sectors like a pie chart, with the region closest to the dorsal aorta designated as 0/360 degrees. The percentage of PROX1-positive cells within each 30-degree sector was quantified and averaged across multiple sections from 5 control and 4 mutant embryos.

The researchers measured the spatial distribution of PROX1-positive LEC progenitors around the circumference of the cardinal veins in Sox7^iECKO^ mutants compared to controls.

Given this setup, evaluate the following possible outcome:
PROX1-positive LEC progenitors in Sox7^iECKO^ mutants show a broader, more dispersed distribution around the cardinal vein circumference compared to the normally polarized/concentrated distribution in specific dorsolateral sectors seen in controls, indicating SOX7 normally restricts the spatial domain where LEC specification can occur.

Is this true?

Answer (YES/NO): YES